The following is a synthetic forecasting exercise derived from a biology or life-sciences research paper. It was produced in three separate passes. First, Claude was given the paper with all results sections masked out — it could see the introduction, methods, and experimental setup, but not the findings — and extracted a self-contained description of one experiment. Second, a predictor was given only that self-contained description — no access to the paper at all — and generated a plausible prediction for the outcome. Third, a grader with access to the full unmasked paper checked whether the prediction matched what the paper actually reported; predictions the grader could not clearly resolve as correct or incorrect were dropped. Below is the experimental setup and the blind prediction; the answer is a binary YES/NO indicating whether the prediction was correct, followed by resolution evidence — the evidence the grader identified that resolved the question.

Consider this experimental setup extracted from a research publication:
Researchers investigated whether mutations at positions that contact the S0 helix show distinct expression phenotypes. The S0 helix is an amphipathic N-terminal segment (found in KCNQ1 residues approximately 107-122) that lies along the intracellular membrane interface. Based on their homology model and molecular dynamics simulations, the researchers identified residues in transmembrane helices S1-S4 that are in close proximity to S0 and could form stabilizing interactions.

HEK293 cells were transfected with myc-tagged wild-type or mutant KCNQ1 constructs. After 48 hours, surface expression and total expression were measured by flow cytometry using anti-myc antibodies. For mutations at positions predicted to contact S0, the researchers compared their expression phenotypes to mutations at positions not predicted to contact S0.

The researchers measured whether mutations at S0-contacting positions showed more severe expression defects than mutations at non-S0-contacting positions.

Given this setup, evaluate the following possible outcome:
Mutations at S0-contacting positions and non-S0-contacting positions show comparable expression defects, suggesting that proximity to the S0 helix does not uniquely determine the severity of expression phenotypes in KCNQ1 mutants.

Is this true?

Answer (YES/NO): NO